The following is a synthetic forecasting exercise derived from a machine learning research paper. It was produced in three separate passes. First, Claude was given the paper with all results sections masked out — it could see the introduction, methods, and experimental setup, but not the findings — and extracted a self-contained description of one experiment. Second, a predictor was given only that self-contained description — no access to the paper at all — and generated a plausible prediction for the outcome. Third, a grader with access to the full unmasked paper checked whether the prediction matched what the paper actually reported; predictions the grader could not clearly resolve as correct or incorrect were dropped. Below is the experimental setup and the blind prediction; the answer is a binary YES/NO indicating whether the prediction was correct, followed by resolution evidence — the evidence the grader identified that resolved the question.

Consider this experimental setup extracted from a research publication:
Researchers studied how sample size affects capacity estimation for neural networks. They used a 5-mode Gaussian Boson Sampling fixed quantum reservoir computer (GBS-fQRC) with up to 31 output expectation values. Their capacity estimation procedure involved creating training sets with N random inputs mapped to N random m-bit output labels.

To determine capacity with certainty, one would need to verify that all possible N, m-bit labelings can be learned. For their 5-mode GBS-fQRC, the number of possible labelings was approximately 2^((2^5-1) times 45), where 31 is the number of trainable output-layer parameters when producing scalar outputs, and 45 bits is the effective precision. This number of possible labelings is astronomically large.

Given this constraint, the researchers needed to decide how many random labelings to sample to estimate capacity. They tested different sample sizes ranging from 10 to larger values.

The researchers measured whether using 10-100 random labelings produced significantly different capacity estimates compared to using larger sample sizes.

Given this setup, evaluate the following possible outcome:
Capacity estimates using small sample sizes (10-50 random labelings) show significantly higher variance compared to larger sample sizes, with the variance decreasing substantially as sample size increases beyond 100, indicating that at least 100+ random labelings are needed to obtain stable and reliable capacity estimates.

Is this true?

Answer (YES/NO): NO